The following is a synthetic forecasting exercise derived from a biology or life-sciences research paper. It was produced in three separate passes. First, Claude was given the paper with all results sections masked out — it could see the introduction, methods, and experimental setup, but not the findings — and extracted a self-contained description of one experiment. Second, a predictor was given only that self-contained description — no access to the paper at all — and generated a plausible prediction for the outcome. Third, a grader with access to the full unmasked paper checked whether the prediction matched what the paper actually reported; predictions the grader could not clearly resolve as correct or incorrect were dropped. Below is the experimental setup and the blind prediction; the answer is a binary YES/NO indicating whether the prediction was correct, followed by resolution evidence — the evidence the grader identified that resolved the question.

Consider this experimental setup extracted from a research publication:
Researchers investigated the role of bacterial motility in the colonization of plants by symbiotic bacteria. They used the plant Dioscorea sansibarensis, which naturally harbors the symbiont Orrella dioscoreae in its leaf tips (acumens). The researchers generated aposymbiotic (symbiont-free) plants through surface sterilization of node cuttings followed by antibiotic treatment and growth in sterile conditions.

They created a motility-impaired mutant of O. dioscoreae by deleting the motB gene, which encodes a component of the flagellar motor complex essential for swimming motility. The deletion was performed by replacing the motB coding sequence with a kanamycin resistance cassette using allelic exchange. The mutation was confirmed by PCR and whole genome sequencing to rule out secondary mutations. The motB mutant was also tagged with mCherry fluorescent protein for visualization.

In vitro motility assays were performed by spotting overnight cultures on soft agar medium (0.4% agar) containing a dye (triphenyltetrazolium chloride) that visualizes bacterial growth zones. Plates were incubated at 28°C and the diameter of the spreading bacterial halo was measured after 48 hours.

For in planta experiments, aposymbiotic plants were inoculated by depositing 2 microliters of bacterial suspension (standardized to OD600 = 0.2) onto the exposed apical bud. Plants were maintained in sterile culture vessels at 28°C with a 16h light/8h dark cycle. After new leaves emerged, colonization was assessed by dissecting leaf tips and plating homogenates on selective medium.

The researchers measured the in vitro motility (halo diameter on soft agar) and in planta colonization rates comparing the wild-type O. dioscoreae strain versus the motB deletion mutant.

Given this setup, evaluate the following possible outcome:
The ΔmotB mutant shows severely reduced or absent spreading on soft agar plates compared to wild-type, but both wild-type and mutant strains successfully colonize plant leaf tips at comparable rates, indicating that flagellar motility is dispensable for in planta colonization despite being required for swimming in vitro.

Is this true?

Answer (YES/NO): YES